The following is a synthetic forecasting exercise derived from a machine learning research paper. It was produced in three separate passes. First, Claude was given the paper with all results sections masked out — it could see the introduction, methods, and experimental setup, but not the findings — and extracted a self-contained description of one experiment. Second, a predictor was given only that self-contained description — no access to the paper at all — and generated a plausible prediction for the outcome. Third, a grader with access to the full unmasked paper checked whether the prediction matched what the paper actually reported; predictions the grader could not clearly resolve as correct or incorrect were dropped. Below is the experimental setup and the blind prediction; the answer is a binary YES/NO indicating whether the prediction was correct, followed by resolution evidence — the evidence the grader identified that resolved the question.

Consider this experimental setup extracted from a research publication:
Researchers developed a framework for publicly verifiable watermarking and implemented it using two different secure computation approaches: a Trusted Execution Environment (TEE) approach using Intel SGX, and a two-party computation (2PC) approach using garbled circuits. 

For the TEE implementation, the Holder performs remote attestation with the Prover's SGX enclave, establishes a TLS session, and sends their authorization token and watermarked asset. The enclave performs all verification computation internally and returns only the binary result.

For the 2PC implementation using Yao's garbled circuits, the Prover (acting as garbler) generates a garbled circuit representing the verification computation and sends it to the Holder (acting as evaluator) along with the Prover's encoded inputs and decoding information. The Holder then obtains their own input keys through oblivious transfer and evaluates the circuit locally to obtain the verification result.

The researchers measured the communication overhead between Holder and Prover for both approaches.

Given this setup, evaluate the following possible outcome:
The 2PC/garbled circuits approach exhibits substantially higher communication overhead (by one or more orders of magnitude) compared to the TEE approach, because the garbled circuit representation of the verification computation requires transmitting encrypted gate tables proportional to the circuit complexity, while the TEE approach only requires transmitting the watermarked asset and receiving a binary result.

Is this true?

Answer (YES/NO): YES